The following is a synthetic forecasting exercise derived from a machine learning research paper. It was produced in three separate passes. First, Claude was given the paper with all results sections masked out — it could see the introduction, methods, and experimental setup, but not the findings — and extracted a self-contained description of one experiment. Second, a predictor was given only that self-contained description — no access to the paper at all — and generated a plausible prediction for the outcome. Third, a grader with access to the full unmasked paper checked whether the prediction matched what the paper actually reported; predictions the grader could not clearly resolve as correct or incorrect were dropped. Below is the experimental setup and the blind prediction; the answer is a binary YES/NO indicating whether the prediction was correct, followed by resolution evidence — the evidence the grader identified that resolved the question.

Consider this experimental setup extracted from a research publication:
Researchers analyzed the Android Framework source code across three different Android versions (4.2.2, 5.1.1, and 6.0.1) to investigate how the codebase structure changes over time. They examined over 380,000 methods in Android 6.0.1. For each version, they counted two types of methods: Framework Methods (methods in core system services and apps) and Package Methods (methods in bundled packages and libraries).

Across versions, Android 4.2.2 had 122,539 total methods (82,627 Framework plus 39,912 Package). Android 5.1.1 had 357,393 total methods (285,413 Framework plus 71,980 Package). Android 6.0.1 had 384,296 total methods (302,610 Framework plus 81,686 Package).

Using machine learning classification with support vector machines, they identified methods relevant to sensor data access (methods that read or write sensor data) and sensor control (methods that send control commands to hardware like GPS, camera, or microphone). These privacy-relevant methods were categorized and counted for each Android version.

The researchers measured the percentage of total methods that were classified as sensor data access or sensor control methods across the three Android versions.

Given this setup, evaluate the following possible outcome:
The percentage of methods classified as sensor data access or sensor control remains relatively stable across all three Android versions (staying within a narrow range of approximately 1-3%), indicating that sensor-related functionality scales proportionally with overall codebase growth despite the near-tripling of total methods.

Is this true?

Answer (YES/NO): NO